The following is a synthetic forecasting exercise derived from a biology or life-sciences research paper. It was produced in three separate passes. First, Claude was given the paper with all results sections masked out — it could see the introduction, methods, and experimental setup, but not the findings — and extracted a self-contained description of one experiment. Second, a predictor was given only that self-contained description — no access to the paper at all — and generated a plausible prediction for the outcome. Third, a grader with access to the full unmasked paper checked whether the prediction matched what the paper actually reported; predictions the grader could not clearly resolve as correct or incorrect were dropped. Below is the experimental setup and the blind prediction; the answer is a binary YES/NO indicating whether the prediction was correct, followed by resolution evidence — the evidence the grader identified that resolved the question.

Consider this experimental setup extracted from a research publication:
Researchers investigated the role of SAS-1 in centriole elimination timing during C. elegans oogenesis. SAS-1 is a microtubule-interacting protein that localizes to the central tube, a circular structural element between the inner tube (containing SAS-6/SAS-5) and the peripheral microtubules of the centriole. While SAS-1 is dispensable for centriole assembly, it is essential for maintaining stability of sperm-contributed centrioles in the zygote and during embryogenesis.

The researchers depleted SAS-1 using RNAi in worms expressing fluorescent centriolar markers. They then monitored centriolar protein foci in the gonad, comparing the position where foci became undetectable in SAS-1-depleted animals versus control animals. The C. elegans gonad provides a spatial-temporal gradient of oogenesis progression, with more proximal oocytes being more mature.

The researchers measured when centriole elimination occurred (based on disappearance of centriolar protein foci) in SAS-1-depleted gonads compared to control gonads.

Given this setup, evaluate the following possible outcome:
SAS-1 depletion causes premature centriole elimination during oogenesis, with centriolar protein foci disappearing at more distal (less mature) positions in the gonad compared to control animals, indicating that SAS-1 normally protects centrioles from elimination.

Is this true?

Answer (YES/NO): YES